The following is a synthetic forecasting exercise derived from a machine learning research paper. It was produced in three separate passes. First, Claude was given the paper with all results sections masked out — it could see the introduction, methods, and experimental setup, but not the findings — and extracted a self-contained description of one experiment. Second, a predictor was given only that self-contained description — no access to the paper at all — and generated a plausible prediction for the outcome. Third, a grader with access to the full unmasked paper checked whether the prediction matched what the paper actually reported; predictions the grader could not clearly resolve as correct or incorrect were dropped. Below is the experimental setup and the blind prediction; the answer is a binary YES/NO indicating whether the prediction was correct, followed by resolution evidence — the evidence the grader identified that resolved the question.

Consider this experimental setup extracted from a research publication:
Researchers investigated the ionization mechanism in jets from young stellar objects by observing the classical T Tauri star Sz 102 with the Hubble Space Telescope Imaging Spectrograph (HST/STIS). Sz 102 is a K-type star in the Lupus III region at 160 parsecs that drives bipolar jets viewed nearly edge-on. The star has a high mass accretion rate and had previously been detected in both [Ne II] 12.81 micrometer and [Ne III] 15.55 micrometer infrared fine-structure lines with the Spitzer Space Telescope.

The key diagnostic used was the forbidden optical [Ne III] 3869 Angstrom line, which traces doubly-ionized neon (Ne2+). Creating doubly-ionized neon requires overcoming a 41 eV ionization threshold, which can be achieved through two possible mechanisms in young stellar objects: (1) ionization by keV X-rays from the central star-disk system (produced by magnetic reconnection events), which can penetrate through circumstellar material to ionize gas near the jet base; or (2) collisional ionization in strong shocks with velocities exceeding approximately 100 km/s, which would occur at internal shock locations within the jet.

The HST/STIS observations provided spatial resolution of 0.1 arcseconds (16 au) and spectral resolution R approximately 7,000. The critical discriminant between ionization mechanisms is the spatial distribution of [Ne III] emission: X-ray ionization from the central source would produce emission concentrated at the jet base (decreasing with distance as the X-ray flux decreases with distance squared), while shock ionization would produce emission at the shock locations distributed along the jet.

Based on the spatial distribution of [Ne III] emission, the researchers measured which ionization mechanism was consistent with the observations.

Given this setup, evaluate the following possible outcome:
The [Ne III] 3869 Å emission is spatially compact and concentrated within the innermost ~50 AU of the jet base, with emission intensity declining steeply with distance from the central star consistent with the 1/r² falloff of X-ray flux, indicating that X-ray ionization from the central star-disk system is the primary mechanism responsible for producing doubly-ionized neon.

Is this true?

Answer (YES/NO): NO